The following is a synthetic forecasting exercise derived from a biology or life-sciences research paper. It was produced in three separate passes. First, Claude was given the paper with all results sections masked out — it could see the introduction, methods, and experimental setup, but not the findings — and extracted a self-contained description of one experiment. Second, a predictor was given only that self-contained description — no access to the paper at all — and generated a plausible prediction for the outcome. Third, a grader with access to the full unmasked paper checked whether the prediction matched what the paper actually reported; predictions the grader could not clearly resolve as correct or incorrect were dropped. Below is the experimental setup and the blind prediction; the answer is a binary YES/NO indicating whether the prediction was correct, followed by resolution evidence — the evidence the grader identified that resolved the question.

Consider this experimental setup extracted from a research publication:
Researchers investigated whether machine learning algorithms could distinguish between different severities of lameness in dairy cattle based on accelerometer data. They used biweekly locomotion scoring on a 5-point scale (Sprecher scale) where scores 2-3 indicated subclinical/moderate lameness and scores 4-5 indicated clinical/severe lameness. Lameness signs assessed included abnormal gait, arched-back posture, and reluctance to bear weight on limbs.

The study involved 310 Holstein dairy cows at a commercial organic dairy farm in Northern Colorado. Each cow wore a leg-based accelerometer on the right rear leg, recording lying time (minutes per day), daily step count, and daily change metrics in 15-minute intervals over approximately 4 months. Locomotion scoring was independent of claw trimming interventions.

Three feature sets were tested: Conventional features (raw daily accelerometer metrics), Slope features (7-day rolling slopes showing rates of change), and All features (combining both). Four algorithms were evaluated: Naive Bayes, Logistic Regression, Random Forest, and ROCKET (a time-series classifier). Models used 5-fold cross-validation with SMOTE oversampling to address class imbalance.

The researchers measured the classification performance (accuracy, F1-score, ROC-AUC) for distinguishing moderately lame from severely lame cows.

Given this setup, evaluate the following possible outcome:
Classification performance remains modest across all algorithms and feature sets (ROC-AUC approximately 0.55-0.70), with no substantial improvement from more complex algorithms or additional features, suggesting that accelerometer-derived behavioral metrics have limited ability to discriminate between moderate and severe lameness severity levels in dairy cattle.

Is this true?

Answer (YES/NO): NO